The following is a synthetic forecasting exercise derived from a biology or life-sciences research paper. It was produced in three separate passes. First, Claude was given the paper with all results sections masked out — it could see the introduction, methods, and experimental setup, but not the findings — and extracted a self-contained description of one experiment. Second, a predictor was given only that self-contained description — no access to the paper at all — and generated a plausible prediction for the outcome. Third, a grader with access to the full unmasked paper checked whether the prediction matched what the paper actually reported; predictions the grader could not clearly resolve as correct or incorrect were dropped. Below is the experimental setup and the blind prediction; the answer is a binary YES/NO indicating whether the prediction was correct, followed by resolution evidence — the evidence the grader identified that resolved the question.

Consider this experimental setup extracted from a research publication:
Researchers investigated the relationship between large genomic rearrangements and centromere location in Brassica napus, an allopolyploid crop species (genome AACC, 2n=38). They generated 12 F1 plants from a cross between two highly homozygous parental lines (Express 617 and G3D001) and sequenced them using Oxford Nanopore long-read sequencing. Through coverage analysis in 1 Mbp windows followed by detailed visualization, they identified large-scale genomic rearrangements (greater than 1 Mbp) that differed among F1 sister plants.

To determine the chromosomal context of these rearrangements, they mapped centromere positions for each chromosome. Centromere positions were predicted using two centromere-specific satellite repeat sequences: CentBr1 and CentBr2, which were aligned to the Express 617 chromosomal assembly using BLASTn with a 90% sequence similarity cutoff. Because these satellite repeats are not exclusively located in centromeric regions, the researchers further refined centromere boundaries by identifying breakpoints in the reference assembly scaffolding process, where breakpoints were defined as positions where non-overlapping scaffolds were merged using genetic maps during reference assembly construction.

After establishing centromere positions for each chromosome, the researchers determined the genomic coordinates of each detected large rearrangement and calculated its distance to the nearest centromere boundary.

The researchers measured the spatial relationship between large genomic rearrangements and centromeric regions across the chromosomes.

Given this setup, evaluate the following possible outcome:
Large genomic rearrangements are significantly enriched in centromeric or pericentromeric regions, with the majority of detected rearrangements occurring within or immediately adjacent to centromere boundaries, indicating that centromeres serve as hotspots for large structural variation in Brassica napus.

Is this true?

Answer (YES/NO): NO